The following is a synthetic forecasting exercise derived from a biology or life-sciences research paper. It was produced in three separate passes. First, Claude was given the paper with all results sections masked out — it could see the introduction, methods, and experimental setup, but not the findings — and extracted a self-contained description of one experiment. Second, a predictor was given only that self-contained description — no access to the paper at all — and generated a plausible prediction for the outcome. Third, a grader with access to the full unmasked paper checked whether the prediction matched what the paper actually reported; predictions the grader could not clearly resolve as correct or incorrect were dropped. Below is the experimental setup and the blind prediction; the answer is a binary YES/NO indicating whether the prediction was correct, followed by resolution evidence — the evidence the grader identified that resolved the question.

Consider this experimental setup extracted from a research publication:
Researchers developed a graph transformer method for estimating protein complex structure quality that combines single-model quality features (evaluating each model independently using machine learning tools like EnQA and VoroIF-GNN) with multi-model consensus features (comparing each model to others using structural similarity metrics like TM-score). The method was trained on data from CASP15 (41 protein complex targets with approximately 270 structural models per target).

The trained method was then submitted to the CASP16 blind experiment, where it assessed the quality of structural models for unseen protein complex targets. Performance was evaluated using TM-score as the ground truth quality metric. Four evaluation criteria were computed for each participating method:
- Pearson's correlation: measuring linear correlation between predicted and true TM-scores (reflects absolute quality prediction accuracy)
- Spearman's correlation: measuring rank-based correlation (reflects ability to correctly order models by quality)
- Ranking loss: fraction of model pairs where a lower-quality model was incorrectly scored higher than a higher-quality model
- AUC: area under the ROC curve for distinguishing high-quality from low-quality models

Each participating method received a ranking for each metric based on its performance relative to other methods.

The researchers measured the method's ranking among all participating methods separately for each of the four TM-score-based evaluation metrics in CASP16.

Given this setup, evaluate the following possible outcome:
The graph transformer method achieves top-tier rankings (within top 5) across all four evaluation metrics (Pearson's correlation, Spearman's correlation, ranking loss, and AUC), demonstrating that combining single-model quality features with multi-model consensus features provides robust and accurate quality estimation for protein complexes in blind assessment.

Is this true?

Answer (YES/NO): YES